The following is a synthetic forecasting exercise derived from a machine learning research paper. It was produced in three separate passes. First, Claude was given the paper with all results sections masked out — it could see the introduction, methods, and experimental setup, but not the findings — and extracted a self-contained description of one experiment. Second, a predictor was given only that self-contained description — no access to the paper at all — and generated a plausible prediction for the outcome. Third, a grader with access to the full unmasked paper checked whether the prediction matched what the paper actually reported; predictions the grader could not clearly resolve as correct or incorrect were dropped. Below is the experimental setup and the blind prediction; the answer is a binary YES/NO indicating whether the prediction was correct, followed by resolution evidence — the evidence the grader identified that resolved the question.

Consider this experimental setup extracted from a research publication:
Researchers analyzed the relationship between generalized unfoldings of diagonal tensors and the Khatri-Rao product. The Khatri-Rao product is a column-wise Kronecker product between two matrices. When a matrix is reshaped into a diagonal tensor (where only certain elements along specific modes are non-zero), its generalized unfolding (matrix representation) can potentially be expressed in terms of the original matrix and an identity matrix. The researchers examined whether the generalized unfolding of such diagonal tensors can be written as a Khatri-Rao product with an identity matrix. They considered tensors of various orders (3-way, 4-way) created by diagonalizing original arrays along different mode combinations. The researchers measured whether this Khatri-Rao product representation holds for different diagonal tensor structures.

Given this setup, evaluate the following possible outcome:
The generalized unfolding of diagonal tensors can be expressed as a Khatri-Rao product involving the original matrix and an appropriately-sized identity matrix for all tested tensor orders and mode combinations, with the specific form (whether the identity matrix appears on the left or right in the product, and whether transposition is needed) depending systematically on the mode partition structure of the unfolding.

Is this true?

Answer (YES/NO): YES